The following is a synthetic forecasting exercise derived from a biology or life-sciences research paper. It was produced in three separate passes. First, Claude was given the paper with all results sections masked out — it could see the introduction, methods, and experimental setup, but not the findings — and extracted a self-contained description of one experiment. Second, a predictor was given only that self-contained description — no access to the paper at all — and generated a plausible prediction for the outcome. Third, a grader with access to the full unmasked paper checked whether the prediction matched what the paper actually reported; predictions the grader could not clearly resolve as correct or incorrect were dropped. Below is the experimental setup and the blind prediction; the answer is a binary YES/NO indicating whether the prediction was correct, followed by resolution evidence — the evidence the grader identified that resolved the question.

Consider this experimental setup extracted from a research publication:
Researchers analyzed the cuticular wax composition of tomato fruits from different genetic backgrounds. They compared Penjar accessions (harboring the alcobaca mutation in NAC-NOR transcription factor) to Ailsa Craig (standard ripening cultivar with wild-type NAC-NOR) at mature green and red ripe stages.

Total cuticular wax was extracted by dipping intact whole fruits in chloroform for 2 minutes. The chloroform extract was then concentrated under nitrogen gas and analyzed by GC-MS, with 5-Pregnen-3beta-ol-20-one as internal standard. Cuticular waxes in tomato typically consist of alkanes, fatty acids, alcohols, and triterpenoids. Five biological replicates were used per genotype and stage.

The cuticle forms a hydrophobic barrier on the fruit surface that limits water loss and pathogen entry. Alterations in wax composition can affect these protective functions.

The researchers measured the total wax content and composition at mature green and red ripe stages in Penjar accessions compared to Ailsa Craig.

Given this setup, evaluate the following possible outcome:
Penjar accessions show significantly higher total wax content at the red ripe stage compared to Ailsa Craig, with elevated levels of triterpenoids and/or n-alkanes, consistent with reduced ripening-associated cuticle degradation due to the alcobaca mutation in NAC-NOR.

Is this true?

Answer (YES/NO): NO